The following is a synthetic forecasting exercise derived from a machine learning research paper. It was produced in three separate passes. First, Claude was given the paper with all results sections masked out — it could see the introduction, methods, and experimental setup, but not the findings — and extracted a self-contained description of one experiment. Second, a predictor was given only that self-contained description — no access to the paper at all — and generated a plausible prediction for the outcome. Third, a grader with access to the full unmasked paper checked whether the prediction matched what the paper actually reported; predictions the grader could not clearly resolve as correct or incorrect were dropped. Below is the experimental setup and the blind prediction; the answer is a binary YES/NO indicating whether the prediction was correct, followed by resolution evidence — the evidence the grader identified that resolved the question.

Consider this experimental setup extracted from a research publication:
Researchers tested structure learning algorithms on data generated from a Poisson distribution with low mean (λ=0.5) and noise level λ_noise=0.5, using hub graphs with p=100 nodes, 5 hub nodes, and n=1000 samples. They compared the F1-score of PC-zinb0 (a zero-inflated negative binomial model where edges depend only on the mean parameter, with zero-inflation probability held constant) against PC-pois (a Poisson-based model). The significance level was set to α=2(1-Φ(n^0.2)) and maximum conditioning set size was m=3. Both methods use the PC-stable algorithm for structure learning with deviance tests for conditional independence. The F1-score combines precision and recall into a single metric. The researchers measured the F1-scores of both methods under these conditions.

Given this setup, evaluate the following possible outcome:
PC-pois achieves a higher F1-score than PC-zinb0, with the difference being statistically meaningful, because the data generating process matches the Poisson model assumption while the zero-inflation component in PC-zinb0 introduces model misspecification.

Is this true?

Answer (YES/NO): NO